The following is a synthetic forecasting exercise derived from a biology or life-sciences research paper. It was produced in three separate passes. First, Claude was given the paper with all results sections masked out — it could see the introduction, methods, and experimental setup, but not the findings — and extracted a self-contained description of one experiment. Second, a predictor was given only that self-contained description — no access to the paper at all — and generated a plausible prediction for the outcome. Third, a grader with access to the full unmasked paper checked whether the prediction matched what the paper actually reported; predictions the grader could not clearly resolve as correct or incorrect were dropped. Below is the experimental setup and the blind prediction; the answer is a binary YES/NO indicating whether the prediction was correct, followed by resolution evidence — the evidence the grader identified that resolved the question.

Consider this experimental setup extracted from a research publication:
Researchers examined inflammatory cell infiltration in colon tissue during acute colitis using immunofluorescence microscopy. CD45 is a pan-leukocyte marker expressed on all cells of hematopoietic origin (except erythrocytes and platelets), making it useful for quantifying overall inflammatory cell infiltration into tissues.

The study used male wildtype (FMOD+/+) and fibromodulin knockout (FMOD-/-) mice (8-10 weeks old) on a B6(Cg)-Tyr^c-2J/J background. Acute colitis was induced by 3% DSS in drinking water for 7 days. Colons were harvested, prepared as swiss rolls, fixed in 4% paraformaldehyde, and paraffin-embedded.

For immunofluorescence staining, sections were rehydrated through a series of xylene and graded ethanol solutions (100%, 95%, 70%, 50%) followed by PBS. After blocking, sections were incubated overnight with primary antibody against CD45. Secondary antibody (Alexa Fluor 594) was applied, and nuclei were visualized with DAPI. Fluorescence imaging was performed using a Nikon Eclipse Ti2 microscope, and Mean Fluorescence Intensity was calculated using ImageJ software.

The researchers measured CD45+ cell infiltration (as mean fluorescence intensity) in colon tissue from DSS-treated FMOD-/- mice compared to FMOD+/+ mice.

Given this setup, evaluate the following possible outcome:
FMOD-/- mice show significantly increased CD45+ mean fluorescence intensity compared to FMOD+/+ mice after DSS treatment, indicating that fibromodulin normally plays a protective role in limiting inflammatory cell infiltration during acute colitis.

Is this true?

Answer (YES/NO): YES